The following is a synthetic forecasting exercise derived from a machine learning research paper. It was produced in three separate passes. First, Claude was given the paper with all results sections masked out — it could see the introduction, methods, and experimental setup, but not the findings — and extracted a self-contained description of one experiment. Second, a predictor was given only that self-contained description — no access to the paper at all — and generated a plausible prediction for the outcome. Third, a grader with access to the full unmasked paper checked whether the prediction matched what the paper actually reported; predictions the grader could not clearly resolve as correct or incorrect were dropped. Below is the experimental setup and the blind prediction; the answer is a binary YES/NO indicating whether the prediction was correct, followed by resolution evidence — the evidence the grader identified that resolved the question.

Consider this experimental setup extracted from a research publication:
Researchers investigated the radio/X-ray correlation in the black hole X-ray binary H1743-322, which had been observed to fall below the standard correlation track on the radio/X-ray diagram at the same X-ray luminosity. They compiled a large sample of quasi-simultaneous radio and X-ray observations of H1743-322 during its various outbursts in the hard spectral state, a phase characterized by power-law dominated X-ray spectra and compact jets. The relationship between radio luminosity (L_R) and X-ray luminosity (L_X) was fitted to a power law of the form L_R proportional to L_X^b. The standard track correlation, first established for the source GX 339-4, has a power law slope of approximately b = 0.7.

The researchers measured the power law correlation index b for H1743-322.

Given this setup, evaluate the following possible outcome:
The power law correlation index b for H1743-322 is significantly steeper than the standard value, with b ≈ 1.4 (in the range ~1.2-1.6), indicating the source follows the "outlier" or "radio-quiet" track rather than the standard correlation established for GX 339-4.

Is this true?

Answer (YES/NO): YES